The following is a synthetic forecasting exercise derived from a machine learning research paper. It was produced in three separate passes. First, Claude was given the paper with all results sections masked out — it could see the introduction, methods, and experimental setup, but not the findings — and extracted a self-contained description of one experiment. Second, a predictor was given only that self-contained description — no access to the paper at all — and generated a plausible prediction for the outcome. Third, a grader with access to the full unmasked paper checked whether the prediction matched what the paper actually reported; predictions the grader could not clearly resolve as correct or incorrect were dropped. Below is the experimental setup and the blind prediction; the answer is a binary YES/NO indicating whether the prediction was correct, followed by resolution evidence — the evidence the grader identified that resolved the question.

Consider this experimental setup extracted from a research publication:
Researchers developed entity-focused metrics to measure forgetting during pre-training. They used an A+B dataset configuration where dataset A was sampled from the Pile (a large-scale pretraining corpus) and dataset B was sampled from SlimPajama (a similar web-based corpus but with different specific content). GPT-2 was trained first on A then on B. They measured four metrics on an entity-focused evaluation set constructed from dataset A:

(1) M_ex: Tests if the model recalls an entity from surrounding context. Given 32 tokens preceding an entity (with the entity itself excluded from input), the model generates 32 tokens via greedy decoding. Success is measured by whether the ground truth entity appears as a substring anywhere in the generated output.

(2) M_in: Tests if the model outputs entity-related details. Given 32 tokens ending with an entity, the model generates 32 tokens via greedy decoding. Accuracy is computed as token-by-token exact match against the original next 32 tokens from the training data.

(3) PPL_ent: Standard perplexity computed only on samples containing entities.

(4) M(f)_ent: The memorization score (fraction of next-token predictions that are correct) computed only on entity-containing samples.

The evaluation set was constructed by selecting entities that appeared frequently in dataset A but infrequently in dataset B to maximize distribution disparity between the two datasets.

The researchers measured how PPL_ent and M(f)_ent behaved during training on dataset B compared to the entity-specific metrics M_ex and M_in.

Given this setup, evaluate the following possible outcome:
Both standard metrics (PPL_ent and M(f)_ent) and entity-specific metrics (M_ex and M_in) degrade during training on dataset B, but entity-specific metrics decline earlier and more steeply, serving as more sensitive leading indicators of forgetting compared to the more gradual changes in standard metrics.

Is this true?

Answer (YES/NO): NO